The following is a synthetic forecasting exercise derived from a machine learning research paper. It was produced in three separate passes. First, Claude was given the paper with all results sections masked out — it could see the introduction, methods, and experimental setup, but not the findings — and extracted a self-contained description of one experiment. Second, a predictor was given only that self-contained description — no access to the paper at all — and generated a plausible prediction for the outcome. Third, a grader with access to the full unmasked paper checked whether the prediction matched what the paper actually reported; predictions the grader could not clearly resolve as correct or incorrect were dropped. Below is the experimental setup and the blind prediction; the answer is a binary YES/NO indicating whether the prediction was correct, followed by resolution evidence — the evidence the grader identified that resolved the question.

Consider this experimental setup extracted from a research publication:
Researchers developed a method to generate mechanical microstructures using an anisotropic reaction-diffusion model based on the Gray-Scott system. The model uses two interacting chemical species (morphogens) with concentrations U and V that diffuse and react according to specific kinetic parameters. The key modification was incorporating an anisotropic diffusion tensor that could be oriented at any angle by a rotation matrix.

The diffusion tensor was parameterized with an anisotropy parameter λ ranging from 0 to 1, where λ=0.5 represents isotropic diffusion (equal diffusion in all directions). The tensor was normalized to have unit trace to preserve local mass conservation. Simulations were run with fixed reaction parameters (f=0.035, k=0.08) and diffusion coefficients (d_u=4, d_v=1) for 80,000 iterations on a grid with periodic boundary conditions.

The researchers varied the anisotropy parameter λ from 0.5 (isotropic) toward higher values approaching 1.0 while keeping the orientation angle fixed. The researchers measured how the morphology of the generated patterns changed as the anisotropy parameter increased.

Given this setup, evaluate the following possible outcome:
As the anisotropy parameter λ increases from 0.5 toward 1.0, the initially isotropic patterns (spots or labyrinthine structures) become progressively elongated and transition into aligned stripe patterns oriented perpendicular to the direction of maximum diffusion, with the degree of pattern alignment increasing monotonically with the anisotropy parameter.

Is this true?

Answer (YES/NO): NO